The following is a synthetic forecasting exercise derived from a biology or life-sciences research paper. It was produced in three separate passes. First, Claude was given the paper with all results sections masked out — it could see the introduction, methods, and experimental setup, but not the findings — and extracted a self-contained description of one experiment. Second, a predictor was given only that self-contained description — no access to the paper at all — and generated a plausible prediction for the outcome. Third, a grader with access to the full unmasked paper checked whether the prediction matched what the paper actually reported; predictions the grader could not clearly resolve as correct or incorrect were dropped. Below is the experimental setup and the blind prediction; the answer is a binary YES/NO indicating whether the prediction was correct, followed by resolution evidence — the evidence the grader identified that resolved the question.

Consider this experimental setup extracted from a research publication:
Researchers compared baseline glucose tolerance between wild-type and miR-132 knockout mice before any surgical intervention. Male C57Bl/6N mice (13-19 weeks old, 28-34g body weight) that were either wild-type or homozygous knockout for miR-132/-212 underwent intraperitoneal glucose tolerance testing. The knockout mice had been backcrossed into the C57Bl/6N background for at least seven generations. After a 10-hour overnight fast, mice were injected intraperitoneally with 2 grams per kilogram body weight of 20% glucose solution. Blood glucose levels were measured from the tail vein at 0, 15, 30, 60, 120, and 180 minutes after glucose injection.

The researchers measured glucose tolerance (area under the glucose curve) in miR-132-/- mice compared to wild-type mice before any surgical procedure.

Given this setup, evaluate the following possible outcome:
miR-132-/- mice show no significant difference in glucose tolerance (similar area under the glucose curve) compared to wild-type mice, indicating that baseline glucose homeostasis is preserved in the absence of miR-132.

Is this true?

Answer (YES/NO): YES